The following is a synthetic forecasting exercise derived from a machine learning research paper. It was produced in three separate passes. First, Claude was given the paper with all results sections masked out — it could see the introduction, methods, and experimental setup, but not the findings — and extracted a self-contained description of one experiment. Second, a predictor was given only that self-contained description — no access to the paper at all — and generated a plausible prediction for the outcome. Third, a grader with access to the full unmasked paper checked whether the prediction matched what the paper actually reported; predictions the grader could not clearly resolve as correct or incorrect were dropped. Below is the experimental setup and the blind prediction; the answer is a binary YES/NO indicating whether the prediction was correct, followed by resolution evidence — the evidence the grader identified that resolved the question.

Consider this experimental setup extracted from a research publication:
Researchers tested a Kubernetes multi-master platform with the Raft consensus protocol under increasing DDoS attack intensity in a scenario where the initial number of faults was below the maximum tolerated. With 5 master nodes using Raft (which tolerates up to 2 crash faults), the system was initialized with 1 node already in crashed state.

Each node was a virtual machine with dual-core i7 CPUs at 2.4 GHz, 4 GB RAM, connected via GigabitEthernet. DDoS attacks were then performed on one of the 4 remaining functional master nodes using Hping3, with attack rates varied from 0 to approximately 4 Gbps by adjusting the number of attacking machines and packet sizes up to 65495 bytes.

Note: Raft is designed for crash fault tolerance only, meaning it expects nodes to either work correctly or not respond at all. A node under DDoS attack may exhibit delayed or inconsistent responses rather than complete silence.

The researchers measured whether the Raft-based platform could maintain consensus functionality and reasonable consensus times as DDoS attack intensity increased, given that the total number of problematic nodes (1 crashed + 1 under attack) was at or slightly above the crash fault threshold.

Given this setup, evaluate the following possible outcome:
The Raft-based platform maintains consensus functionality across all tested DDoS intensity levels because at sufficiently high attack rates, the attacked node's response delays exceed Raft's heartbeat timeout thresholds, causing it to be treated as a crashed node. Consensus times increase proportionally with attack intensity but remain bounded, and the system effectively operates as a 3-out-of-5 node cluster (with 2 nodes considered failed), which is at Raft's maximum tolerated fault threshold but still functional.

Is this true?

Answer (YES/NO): NO